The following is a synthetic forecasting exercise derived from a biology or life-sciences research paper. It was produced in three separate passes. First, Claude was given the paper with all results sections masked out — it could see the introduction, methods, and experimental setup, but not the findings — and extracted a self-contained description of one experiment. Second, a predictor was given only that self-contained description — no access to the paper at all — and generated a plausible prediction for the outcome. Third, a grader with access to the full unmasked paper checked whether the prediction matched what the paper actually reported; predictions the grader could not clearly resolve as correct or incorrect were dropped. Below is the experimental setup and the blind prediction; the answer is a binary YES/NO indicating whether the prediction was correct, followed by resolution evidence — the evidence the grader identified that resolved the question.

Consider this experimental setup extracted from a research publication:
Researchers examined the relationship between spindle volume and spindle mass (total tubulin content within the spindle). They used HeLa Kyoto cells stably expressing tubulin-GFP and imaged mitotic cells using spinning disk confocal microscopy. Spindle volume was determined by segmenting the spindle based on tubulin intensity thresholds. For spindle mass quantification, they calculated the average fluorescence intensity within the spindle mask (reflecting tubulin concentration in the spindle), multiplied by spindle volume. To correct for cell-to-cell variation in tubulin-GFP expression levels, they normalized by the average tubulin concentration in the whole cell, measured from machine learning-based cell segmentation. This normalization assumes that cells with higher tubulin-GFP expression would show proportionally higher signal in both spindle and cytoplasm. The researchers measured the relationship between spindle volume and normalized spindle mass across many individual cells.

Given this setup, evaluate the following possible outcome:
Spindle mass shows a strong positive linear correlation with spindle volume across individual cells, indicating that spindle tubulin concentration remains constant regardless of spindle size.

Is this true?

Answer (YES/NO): YES